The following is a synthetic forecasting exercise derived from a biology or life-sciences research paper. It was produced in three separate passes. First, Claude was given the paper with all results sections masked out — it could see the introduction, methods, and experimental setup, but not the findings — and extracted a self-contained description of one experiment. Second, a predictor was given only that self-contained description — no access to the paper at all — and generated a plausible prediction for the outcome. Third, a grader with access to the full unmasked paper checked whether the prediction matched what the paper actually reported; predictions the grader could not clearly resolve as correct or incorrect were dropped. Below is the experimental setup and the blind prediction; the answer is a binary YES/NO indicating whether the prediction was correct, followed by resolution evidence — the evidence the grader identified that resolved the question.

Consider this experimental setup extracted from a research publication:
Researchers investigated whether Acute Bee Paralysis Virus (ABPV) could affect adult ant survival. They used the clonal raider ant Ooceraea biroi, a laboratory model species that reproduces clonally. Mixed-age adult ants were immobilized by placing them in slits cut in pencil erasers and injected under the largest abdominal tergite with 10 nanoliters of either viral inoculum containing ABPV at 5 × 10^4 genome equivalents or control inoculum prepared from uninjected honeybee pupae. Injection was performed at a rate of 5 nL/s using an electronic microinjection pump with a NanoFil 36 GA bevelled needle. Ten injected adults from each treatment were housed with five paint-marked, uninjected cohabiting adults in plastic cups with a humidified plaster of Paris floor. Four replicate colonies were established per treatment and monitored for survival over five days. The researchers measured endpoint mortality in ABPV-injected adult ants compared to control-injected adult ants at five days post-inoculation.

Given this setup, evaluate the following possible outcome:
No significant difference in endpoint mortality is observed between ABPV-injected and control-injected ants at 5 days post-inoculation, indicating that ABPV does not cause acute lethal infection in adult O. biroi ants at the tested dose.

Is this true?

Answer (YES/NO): NO